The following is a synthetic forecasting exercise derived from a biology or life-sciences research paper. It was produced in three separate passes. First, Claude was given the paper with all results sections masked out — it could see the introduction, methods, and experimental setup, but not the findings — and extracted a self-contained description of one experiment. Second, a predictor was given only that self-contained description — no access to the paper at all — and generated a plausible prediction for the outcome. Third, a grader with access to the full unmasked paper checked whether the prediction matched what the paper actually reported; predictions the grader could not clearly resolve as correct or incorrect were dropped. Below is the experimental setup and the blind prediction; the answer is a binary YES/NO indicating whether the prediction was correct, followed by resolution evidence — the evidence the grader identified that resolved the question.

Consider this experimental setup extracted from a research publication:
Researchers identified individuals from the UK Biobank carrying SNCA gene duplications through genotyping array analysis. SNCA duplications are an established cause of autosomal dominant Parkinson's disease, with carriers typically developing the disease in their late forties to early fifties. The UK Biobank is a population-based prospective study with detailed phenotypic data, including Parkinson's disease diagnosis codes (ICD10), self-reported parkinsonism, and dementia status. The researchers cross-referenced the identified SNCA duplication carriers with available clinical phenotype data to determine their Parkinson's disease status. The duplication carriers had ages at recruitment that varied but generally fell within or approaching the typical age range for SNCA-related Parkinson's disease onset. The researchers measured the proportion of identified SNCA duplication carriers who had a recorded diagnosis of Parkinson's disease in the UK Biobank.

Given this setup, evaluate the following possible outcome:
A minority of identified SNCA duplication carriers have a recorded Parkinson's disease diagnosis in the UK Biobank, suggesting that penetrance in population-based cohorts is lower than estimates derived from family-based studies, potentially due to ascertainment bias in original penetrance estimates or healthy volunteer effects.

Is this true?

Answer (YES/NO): NO